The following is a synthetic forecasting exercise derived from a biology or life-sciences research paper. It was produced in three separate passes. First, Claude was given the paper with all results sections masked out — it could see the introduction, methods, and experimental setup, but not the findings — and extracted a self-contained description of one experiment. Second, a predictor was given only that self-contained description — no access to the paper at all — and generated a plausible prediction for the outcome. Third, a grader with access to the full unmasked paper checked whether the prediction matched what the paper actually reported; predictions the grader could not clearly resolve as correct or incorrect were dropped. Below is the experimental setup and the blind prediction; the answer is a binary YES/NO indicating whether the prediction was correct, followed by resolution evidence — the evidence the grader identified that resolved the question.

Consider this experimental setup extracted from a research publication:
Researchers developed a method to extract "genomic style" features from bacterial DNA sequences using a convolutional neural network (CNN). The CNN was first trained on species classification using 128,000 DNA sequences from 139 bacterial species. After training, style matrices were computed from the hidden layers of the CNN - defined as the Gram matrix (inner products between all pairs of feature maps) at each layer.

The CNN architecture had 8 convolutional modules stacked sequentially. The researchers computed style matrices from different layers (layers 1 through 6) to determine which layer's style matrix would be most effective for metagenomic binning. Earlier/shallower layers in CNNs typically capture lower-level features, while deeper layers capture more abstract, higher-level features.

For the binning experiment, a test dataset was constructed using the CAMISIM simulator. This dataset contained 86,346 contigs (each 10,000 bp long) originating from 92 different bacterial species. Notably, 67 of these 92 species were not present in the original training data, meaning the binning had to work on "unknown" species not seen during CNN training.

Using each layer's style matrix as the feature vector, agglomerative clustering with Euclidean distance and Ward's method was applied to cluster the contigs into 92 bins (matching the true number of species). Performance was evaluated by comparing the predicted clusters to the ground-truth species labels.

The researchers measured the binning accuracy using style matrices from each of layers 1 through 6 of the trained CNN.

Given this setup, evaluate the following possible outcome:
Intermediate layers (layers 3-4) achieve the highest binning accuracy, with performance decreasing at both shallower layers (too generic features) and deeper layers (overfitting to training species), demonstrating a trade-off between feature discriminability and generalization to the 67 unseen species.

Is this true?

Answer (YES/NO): NO